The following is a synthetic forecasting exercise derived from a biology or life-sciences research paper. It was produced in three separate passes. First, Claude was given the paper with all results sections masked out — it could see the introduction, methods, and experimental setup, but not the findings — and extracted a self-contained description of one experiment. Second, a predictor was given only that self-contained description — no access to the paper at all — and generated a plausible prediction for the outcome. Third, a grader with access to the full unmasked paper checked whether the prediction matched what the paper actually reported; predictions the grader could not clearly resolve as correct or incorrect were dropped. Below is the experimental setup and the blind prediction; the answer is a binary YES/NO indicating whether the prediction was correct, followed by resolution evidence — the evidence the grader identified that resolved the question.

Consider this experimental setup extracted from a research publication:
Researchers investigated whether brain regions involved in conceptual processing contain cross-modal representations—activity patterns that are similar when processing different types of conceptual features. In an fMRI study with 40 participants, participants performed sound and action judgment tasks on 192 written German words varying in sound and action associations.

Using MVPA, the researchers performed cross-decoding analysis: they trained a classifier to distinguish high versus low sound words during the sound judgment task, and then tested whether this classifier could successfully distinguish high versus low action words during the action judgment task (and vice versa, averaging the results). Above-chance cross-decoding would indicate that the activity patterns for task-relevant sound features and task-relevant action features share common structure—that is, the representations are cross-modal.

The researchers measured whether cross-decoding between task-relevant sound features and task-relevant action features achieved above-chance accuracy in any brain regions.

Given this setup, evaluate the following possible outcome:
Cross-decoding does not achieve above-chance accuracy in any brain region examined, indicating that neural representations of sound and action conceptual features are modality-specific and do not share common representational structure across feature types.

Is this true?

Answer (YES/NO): NO